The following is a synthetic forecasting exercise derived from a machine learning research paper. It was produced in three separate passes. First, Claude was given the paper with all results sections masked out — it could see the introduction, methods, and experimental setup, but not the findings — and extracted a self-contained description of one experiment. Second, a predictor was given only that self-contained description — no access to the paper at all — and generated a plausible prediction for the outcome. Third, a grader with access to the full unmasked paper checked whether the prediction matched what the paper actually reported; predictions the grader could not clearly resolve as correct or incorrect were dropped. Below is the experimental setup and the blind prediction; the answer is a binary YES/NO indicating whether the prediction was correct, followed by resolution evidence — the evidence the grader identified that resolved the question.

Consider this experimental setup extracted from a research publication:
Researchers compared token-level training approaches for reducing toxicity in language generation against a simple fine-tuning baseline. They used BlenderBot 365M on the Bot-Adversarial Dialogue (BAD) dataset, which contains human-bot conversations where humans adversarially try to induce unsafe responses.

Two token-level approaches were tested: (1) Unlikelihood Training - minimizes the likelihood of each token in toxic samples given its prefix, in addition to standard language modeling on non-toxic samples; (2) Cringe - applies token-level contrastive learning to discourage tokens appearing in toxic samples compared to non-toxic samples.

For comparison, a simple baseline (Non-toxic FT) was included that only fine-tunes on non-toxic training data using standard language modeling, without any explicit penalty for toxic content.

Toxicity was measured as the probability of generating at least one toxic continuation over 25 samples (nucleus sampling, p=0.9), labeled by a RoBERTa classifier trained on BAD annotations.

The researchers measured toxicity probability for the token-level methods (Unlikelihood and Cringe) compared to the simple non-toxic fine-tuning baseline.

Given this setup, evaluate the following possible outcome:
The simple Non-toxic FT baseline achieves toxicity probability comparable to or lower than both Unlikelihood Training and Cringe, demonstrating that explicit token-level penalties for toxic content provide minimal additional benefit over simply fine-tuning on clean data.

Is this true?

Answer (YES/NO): YES